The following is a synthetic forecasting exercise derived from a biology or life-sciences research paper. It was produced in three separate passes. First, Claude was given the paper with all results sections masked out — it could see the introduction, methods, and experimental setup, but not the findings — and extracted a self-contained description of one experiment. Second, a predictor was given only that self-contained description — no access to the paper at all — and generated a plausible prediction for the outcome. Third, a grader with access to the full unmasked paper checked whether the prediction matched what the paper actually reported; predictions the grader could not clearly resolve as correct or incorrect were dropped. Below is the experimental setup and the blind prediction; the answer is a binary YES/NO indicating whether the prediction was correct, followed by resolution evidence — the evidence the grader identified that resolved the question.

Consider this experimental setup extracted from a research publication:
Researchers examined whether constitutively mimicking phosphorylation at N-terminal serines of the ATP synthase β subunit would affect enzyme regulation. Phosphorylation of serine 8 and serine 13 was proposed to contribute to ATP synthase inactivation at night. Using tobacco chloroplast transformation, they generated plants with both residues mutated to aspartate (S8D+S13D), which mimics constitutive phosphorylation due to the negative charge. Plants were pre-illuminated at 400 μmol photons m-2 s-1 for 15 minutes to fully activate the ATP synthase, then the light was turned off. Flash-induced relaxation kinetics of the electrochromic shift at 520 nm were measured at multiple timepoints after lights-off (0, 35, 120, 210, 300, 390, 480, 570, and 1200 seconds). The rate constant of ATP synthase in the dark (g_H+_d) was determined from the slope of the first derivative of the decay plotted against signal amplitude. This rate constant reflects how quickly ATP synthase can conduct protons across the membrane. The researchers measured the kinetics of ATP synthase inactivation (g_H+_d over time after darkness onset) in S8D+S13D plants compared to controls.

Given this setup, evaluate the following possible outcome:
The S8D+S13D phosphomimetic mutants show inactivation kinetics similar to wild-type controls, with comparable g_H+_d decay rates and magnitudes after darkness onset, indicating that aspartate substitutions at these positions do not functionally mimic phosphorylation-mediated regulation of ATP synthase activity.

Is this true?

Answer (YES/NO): NO